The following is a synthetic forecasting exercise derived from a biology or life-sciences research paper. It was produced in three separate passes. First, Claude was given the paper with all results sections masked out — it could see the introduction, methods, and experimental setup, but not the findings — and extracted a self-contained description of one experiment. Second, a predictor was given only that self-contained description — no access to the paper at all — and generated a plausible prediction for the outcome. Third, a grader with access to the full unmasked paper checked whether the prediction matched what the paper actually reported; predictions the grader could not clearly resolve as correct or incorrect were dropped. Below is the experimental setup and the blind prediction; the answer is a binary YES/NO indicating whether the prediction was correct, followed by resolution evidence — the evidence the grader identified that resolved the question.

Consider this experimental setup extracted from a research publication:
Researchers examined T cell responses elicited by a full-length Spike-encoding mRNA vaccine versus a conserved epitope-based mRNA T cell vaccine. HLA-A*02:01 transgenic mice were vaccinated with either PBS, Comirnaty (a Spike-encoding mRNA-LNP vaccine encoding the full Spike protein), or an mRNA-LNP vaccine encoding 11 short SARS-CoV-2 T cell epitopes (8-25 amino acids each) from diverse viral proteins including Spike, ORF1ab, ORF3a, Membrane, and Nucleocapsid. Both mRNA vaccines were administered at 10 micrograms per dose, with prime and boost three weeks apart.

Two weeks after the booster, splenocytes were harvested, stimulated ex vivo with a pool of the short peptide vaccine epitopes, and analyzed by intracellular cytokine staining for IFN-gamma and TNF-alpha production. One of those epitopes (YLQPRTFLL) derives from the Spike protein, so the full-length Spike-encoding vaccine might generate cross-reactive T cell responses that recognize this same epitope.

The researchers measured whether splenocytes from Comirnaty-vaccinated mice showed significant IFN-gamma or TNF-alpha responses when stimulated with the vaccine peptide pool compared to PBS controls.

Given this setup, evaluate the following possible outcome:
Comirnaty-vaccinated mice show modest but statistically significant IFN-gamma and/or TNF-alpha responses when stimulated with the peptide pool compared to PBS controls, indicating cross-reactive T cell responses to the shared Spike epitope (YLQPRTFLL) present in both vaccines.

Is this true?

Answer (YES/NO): NO